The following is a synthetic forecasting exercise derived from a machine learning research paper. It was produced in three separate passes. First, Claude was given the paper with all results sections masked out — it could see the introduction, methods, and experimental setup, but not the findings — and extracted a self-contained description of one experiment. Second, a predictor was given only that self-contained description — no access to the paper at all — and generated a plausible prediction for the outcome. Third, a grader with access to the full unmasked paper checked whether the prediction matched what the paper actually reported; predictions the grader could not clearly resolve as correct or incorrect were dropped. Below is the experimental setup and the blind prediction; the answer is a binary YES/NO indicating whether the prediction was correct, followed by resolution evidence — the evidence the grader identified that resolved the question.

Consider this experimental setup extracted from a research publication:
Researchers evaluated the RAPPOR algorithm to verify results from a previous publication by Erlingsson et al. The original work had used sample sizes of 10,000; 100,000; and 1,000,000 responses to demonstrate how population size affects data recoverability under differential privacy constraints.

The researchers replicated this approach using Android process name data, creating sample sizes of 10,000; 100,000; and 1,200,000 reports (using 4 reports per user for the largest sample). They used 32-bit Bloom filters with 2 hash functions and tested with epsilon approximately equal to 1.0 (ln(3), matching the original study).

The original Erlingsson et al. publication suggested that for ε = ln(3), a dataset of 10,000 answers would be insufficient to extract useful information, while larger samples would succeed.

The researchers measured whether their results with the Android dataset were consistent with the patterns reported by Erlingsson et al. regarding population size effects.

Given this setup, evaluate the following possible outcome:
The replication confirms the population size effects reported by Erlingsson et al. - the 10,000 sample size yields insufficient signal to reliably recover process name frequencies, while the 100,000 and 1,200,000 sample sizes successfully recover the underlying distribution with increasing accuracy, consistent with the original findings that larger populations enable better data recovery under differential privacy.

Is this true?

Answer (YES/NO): YES